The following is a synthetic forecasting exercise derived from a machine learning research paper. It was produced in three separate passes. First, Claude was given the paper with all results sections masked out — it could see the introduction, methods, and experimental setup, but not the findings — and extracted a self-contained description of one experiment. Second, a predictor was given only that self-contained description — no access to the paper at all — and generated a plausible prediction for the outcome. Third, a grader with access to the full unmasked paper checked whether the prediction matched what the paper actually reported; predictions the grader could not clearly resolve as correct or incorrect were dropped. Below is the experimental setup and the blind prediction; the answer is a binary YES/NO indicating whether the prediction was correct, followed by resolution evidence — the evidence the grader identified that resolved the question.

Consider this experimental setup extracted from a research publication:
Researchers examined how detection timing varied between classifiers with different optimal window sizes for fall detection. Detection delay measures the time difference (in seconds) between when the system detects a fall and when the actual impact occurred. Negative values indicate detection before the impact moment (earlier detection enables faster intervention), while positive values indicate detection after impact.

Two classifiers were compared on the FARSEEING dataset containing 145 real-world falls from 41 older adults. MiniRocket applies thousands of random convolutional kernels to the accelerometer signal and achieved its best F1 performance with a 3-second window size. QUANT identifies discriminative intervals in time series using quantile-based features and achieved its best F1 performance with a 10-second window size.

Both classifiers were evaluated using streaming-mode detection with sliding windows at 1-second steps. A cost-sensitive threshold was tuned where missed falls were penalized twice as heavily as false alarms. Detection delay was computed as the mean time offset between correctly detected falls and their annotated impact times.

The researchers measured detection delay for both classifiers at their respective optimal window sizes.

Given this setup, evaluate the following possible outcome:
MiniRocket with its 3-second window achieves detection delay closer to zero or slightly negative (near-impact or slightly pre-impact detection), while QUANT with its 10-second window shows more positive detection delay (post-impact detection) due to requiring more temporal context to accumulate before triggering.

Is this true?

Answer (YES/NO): NO